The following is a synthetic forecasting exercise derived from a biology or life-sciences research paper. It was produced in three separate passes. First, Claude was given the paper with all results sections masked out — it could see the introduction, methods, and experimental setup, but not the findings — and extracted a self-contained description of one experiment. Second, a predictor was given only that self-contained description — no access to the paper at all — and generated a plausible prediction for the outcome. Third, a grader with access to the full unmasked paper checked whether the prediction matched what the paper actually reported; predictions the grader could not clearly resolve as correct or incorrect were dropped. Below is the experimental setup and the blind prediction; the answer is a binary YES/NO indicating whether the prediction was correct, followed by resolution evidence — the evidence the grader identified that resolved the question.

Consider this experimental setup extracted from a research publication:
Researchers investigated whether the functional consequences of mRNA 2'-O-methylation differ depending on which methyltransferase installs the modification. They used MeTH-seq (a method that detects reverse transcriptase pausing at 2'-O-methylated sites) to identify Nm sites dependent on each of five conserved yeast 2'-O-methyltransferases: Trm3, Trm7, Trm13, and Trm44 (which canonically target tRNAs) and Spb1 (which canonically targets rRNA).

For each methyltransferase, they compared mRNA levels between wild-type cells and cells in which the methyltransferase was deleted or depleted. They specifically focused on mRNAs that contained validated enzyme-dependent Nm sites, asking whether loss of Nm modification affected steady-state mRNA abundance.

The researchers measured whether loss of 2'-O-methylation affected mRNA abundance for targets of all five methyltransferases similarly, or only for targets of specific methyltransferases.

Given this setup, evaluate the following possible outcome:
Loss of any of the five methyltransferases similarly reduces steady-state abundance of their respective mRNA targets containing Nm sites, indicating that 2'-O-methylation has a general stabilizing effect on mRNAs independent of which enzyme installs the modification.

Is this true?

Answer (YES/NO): NO